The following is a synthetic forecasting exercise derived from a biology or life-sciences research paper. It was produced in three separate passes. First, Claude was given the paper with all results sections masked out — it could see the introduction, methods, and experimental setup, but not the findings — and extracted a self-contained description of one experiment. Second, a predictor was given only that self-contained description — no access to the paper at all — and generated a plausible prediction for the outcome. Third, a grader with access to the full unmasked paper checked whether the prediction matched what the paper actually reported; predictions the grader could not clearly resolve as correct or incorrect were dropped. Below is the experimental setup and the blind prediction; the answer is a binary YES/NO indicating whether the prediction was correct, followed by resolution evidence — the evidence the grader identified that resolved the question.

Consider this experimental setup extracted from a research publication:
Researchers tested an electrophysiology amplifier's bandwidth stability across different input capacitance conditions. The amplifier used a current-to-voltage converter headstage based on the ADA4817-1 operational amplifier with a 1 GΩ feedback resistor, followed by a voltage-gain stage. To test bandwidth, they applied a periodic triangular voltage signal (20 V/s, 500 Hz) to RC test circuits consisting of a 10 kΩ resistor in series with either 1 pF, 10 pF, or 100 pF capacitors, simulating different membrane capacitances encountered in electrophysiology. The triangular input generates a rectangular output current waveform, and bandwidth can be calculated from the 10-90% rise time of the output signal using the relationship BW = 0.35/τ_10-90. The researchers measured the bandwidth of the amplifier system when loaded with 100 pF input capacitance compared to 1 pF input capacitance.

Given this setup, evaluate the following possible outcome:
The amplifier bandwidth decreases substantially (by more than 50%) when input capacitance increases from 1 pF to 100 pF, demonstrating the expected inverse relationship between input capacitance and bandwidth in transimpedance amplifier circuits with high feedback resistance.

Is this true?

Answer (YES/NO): NO